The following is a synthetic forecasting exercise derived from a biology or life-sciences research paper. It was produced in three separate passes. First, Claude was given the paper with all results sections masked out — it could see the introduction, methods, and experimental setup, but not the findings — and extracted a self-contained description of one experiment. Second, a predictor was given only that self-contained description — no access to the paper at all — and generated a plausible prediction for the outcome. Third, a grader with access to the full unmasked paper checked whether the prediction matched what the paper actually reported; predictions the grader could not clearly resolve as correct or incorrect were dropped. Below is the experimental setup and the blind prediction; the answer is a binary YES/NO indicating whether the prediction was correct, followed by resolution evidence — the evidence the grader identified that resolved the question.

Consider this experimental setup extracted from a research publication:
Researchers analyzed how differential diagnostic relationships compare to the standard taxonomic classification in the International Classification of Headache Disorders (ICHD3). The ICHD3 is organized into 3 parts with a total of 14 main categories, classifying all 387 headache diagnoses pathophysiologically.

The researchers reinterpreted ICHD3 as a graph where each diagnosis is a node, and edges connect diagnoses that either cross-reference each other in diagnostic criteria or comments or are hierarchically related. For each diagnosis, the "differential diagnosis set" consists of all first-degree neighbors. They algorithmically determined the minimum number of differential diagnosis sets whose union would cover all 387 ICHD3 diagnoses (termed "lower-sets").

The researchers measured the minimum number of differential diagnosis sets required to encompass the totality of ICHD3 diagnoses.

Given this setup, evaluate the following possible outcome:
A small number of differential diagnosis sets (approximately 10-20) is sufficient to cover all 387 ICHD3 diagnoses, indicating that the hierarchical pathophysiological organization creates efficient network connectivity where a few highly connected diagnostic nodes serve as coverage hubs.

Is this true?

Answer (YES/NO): NO